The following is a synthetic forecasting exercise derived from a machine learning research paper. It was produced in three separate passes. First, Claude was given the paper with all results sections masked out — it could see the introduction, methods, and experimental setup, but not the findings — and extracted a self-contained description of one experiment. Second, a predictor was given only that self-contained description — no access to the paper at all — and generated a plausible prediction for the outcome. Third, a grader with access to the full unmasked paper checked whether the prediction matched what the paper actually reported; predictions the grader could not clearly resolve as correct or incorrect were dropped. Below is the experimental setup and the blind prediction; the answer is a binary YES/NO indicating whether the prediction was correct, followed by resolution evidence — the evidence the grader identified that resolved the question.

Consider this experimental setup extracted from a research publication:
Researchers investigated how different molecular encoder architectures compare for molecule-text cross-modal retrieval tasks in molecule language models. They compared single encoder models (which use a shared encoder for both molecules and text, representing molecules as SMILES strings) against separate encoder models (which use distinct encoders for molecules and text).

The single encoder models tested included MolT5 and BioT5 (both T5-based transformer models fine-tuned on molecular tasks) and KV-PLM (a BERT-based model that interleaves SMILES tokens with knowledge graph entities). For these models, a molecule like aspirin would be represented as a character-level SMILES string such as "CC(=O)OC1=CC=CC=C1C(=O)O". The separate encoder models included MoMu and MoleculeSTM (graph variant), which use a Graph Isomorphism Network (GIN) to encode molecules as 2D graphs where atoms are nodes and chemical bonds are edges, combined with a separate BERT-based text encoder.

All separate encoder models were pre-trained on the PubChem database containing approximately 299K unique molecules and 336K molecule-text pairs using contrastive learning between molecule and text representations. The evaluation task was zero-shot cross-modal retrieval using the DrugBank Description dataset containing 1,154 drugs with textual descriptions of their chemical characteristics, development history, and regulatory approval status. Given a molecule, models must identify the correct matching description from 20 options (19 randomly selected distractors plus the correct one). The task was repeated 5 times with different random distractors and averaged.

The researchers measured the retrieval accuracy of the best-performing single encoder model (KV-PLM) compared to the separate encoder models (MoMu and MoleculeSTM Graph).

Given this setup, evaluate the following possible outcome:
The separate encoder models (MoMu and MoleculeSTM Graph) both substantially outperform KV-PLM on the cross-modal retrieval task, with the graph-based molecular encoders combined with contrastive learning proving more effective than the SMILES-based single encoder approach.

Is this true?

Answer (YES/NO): YES